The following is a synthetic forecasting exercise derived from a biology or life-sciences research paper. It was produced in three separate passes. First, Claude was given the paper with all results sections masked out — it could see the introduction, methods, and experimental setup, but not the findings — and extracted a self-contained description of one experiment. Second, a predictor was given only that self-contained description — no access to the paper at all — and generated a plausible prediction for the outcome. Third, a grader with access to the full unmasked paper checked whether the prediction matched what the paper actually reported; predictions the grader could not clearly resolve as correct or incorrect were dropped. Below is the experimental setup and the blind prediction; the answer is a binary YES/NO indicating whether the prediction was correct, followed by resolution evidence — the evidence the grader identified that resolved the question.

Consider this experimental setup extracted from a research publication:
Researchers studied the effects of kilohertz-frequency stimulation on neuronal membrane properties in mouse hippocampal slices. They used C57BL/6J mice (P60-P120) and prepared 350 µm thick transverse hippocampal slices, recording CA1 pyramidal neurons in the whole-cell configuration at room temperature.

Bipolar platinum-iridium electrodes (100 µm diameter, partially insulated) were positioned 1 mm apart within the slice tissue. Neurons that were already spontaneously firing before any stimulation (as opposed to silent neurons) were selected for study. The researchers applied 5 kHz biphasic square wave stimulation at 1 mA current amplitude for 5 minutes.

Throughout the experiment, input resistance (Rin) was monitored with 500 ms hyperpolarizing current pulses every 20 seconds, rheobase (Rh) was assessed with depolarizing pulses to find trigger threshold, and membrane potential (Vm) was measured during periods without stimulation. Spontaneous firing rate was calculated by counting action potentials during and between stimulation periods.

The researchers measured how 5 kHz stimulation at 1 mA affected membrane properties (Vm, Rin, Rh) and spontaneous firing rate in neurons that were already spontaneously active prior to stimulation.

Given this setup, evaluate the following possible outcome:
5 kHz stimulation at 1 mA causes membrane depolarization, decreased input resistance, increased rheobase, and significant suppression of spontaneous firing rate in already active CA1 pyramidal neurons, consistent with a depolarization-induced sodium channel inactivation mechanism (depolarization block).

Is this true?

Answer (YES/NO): NO